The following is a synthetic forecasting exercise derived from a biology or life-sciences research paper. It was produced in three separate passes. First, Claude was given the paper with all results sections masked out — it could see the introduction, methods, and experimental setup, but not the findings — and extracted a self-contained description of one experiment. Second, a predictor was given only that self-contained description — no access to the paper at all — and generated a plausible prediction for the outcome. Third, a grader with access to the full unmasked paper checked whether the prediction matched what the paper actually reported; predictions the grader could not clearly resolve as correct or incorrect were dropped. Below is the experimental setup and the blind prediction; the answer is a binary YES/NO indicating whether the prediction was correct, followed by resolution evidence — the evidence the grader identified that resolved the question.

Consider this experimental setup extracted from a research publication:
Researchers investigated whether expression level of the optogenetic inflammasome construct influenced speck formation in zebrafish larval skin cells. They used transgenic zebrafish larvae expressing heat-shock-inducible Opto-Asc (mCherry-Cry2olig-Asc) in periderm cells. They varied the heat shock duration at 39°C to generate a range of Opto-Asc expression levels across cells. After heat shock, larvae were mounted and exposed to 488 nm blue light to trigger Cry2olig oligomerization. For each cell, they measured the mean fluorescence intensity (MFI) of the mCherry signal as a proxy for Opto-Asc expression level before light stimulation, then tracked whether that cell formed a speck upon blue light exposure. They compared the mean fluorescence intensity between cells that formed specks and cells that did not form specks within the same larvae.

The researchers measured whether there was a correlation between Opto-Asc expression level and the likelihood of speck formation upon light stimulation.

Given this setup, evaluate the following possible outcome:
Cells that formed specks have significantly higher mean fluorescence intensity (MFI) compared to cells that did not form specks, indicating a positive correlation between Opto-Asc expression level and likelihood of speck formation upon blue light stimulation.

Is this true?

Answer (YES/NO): YES